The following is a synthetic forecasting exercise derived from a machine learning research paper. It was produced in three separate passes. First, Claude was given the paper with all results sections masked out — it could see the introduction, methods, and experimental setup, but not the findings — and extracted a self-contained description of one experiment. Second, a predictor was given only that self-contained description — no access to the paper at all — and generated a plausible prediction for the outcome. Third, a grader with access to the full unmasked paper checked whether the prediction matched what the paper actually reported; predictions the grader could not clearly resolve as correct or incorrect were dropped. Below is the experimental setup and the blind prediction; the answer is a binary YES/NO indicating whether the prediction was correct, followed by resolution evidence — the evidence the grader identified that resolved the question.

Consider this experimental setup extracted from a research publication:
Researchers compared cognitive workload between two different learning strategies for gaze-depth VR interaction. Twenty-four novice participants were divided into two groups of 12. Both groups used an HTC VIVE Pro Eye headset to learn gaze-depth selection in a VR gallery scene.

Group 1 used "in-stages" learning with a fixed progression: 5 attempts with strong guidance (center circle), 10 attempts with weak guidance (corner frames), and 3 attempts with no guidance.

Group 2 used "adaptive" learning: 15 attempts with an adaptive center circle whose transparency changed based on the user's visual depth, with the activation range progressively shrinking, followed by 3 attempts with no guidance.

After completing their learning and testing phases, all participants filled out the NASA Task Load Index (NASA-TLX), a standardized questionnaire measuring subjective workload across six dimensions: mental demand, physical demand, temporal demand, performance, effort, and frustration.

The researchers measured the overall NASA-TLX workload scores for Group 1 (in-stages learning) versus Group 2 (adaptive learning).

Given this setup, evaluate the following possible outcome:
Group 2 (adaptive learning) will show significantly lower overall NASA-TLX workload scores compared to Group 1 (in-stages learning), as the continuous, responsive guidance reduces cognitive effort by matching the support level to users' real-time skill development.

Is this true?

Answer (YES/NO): NO